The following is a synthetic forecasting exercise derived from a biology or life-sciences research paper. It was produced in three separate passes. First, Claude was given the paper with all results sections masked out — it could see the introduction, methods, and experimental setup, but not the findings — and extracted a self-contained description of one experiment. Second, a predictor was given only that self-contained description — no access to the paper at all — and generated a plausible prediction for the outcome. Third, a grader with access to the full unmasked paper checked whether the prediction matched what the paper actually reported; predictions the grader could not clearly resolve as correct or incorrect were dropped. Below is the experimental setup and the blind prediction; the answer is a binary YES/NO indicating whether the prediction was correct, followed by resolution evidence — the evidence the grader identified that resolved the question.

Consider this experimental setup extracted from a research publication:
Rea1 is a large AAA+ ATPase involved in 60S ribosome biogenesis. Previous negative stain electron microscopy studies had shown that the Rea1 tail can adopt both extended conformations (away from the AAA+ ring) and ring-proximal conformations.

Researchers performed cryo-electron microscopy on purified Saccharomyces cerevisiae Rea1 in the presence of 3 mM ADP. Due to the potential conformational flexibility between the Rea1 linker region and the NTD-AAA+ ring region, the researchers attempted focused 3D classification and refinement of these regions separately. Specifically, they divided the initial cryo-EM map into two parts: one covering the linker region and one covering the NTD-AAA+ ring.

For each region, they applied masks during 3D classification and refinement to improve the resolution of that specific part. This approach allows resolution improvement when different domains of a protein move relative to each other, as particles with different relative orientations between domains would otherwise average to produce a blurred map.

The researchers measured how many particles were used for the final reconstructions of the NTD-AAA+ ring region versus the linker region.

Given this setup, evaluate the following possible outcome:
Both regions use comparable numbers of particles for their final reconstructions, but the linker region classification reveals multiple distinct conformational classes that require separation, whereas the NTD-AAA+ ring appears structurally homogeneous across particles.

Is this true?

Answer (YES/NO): NO